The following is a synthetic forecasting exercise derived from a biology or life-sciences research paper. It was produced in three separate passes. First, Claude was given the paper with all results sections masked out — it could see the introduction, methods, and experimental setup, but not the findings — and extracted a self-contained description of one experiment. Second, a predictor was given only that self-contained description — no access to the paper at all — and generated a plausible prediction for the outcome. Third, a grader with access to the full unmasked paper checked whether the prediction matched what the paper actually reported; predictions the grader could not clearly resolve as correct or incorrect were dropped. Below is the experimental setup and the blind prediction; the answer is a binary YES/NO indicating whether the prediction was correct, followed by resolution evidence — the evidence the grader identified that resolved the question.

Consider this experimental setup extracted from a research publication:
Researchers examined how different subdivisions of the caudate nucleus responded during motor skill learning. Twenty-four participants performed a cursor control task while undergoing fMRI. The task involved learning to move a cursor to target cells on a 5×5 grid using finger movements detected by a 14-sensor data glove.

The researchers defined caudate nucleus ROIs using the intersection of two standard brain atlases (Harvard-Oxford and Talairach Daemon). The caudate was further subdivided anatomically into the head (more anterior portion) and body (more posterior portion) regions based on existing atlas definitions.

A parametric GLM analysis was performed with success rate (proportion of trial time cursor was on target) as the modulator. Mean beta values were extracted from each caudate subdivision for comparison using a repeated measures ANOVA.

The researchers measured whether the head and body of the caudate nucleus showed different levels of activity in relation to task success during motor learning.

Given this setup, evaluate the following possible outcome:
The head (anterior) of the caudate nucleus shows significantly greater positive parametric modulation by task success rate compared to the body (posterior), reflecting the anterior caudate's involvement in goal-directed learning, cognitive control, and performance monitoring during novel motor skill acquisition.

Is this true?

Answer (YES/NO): YES